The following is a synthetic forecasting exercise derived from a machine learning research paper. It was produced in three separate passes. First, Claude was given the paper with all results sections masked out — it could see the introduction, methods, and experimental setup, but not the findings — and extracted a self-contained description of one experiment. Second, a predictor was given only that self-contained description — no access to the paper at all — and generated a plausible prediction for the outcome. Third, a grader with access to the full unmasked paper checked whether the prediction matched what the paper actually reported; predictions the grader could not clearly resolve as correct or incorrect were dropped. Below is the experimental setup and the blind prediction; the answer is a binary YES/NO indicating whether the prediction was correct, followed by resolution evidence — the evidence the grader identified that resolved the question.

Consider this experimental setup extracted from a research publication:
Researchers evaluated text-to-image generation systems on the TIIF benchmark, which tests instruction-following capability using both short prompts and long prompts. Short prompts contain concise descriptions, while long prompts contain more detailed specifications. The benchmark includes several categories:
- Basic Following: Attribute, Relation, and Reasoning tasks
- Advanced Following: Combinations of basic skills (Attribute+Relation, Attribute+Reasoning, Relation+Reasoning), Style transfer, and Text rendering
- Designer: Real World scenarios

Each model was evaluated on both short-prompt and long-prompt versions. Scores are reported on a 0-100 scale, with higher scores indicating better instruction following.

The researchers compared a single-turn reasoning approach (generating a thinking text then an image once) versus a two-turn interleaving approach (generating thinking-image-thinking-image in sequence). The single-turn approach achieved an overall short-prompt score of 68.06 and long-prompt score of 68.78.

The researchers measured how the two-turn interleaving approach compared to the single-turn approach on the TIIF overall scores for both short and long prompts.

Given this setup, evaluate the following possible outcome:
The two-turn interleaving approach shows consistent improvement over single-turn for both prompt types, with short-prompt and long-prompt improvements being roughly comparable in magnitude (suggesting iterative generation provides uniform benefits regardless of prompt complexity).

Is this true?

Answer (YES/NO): NO